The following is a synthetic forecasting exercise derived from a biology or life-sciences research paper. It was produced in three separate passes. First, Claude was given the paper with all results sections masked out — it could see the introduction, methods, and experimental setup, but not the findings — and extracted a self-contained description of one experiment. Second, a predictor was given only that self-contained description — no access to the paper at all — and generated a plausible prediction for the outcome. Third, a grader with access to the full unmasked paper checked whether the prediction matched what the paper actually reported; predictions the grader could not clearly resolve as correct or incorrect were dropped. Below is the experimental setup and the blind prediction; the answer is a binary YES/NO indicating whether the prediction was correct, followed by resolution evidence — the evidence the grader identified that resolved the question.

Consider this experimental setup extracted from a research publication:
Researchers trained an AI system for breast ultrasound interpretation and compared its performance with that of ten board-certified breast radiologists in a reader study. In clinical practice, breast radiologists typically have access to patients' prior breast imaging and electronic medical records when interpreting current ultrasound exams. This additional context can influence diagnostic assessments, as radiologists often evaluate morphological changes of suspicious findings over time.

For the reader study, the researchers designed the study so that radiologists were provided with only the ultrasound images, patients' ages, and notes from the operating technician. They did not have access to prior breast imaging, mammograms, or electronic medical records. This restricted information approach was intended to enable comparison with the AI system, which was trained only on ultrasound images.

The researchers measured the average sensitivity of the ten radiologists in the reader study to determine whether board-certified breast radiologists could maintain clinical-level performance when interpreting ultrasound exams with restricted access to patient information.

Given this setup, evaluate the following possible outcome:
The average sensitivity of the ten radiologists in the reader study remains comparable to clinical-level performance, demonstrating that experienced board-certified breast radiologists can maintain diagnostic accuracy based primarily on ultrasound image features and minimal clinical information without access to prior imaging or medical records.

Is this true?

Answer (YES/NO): YES